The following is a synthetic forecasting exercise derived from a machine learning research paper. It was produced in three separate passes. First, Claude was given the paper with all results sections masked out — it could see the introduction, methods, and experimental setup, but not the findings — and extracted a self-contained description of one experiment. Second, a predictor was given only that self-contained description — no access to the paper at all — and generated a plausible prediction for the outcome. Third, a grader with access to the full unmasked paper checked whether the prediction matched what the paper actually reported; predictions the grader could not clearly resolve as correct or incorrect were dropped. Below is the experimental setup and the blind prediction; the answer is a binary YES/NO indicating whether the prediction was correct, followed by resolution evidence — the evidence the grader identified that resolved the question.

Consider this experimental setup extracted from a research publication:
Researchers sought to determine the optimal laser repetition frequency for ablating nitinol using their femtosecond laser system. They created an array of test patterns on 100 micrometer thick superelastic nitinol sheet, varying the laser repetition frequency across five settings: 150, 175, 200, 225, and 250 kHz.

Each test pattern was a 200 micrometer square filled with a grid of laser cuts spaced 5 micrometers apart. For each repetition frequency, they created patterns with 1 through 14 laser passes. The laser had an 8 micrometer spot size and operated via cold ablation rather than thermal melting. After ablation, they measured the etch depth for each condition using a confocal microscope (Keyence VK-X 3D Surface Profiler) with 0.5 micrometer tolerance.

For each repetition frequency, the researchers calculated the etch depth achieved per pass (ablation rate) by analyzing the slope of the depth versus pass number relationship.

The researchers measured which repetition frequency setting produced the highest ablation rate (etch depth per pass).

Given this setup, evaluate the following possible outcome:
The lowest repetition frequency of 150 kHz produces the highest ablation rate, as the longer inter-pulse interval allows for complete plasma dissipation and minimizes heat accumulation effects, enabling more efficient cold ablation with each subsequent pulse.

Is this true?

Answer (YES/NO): NO